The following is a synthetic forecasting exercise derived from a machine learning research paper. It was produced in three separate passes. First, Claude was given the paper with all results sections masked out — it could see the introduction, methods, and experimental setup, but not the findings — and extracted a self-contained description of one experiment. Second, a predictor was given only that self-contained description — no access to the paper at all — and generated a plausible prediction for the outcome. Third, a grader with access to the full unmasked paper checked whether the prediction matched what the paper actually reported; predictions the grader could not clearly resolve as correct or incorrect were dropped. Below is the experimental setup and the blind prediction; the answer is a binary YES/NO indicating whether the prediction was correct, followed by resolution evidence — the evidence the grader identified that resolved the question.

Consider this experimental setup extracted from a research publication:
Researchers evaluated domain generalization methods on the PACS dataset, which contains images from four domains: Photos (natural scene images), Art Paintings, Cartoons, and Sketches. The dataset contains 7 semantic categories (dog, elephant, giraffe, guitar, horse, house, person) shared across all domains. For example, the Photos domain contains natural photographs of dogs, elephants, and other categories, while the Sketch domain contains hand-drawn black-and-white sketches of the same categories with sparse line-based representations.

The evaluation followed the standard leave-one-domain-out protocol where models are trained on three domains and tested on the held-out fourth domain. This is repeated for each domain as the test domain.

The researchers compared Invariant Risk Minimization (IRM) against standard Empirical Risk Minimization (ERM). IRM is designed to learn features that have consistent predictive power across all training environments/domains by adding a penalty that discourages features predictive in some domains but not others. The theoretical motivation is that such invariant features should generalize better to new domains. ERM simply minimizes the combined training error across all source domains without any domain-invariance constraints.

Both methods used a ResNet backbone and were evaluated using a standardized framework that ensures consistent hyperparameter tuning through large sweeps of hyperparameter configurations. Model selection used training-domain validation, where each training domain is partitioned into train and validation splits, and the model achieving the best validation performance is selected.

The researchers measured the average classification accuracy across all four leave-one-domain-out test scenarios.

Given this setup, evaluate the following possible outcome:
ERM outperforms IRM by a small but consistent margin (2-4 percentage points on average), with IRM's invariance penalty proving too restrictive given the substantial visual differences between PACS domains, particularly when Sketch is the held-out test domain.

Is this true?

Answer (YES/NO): NO